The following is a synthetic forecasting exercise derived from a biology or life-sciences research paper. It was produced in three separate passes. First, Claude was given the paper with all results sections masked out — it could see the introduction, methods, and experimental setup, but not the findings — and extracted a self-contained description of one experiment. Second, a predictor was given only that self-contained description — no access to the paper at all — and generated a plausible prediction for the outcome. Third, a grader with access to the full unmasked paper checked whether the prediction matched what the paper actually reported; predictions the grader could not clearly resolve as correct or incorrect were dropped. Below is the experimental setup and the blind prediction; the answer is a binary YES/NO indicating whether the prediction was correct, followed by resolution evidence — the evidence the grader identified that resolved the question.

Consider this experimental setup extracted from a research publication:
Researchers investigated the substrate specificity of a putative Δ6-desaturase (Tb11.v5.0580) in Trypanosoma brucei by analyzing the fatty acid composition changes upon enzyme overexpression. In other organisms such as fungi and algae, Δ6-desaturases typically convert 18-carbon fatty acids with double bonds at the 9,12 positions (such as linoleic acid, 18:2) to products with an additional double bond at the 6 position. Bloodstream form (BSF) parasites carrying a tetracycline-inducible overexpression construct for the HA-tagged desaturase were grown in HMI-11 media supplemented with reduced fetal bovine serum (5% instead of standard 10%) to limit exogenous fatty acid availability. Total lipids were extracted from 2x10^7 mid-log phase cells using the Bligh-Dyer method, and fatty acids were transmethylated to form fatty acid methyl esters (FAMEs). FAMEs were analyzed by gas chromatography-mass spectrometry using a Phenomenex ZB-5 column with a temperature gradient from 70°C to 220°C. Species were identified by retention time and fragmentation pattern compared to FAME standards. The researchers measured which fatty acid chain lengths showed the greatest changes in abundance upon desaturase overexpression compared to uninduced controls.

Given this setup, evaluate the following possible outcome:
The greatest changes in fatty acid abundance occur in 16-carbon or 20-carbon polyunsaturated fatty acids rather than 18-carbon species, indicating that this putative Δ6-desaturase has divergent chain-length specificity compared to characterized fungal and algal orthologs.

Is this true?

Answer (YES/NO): NO